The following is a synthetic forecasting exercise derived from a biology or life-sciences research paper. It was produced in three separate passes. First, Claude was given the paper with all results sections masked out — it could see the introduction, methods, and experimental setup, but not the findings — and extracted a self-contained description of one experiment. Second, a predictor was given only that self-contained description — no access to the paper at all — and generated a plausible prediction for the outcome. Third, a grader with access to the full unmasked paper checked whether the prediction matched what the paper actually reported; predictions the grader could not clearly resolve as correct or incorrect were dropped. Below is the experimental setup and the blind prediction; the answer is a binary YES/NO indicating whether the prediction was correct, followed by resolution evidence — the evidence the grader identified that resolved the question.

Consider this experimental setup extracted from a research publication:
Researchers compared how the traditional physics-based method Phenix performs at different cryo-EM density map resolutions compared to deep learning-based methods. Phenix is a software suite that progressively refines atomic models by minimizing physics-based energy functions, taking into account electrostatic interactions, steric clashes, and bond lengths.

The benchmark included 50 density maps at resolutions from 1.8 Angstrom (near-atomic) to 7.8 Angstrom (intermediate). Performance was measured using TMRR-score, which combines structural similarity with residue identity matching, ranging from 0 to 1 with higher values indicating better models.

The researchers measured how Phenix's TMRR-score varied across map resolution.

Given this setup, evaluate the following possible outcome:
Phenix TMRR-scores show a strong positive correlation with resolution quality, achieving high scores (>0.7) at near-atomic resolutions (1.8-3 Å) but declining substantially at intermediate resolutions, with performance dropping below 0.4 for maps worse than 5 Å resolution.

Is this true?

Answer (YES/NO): NO